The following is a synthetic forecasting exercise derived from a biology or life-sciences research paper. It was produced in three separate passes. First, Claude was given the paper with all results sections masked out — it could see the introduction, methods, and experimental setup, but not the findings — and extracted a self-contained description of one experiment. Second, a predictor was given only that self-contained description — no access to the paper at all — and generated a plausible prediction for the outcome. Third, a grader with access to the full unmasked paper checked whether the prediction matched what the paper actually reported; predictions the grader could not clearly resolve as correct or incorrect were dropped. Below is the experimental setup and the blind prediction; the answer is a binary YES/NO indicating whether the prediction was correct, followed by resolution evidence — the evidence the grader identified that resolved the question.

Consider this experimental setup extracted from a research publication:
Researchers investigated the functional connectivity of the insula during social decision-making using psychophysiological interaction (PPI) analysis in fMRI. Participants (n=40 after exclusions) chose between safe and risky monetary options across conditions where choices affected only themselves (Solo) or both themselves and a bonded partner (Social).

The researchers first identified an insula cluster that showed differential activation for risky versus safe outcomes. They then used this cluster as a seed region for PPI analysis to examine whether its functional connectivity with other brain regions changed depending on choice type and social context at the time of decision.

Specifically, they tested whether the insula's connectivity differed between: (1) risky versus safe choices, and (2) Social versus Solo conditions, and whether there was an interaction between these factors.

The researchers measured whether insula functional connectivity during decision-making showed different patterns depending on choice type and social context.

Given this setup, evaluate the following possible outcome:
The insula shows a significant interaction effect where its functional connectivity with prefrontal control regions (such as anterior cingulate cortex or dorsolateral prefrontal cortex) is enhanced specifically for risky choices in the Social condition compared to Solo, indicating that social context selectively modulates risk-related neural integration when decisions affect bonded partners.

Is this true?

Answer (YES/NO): NO